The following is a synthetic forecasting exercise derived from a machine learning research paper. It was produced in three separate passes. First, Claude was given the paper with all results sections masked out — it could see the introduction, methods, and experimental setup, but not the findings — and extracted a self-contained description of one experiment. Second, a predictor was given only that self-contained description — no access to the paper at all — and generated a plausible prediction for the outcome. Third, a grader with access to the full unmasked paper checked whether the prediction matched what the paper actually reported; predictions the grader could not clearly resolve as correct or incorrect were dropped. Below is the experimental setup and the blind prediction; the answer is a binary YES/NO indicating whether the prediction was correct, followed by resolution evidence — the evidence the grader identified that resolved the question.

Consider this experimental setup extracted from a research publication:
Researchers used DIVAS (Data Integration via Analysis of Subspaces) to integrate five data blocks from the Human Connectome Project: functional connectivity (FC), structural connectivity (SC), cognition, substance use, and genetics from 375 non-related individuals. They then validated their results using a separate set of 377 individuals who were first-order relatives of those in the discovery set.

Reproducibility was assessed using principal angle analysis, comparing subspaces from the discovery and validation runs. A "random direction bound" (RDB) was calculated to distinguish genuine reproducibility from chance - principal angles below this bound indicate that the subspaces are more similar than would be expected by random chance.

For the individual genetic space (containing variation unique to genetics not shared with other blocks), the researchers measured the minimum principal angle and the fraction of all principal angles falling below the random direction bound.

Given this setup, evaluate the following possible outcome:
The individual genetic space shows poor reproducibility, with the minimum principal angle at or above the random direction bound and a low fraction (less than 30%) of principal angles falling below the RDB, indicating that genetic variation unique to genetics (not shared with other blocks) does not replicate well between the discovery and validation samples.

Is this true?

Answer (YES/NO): NO